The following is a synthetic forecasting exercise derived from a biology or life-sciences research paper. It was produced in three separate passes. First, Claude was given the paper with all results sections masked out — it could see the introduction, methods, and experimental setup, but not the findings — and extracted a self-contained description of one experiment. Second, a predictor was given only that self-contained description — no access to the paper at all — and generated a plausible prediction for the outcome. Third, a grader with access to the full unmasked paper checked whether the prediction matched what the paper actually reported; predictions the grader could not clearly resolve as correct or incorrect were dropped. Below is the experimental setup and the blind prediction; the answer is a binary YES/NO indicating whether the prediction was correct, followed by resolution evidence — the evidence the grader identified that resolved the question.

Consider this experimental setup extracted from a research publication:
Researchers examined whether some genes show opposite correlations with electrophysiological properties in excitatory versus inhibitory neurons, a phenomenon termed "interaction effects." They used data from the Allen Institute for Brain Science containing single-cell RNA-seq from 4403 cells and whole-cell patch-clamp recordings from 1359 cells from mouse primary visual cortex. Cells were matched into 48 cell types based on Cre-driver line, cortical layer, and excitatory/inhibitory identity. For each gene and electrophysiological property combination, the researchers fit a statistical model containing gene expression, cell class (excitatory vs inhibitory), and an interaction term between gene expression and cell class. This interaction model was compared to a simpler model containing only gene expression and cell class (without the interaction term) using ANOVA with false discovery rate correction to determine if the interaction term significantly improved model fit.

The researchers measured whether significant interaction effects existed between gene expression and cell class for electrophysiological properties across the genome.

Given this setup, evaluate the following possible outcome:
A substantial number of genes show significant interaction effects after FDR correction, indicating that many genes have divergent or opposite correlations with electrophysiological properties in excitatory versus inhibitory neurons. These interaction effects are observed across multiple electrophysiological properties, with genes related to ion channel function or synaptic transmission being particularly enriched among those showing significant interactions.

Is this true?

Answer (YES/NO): NO